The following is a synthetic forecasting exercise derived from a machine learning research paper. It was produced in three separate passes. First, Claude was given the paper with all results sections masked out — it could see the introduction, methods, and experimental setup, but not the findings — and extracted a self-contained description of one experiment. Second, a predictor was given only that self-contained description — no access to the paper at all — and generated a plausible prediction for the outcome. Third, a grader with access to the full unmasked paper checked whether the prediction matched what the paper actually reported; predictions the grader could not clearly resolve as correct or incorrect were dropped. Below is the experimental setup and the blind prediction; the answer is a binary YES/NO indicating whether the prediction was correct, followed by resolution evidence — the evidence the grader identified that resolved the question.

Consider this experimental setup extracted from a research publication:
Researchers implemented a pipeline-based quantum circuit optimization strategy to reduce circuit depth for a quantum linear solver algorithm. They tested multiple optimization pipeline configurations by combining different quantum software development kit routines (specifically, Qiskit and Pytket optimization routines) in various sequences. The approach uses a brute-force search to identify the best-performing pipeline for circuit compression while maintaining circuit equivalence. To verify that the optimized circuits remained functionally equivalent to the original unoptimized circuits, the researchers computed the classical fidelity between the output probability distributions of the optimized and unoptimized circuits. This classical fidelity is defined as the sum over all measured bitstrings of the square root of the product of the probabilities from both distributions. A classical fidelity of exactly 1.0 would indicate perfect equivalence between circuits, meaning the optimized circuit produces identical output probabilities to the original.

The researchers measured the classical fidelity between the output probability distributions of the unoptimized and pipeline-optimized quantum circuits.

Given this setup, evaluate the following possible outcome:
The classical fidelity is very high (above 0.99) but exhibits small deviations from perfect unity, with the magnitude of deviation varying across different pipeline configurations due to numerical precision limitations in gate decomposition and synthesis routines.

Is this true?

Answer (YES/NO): NO